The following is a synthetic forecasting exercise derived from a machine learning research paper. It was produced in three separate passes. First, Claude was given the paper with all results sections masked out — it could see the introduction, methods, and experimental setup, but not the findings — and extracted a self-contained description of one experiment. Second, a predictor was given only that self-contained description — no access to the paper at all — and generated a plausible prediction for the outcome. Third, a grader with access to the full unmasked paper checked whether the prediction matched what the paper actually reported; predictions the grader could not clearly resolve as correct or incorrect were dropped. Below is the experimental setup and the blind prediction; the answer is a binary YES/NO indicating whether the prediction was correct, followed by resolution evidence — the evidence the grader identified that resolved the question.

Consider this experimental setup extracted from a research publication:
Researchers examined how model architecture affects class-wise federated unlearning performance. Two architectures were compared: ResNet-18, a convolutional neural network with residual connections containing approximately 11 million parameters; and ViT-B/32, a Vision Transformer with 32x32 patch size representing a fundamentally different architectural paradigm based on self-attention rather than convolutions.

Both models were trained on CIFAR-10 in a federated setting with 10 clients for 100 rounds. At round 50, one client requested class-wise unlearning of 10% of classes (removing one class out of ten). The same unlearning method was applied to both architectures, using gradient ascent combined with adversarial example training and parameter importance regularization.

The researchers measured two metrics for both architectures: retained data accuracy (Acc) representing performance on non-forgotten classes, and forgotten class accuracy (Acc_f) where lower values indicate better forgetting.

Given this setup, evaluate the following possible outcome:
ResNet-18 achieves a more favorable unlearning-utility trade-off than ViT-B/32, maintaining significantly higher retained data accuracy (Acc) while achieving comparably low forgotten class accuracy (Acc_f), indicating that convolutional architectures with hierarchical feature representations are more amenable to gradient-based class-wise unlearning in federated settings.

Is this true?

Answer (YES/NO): NO